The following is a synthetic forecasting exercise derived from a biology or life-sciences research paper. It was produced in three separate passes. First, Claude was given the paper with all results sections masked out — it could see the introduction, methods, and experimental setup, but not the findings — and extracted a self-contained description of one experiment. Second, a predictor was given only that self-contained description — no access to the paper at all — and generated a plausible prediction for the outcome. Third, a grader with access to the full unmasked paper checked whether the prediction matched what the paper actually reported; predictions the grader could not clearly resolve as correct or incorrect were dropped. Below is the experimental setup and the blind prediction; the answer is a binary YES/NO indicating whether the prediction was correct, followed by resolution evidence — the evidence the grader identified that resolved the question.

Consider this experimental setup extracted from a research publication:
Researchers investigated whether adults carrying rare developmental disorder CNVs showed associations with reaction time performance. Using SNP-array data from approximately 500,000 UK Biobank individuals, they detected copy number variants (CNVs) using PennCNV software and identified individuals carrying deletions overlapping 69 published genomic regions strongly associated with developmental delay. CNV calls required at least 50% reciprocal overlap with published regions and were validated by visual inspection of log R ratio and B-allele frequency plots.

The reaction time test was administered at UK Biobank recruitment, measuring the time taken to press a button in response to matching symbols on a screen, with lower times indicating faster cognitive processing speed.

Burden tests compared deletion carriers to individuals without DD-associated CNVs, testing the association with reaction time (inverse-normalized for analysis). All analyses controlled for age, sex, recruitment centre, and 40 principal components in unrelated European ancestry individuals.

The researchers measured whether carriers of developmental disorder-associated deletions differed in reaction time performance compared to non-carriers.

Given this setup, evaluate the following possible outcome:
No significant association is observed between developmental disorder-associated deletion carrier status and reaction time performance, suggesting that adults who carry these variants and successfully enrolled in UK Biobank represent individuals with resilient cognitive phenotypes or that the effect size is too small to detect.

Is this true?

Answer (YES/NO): NO